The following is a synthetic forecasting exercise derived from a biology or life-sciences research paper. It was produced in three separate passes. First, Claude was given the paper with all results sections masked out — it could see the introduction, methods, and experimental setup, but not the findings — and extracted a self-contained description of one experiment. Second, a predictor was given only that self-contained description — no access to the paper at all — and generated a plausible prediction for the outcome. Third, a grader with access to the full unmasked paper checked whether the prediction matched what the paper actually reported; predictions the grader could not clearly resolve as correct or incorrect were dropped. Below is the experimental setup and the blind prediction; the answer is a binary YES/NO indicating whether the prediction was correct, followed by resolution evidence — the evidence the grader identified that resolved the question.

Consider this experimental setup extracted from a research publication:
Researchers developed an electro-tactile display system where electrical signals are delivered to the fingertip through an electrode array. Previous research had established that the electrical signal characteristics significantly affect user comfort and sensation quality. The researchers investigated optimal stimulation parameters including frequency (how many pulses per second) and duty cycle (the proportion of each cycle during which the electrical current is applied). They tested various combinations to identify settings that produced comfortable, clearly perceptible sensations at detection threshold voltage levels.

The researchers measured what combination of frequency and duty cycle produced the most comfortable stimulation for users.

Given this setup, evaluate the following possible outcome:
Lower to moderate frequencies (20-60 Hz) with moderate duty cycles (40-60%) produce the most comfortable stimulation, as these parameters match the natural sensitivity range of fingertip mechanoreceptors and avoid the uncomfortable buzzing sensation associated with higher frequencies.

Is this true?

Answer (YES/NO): NO